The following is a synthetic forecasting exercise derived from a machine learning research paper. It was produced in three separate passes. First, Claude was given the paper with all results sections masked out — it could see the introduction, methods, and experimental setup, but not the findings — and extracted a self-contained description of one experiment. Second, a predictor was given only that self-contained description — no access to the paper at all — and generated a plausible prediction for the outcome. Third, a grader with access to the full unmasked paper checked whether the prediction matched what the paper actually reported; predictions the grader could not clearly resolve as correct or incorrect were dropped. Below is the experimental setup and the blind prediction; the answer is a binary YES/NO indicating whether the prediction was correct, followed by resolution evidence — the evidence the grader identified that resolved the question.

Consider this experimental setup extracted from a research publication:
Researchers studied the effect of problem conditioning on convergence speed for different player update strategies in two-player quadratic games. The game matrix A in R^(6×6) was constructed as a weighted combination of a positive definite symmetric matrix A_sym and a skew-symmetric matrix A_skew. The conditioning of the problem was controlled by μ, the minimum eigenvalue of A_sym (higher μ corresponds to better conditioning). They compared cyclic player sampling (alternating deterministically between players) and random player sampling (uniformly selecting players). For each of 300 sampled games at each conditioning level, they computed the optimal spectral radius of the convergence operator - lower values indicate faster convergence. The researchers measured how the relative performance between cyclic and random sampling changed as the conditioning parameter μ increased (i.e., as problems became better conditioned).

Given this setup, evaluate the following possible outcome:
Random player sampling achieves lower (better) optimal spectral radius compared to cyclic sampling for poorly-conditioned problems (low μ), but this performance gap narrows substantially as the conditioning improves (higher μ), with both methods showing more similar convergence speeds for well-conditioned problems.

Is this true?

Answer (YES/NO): NO